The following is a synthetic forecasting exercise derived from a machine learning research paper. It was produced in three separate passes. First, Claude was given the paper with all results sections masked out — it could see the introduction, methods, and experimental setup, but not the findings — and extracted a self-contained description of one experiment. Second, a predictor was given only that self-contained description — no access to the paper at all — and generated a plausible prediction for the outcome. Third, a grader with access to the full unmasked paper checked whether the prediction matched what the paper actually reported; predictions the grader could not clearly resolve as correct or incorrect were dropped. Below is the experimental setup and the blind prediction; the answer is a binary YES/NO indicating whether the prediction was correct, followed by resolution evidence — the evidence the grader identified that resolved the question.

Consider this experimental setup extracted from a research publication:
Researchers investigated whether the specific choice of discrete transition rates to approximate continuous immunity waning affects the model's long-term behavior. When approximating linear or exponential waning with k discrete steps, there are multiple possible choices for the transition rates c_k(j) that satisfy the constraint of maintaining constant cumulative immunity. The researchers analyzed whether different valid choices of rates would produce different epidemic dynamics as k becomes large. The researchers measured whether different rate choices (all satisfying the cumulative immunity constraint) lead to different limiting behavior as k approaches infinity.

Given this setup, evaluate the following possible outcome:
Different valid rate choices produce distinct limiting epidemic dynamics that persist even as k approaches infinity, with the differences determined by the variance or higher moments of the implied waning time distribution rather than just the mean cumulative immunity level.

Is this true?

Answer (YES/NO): NO